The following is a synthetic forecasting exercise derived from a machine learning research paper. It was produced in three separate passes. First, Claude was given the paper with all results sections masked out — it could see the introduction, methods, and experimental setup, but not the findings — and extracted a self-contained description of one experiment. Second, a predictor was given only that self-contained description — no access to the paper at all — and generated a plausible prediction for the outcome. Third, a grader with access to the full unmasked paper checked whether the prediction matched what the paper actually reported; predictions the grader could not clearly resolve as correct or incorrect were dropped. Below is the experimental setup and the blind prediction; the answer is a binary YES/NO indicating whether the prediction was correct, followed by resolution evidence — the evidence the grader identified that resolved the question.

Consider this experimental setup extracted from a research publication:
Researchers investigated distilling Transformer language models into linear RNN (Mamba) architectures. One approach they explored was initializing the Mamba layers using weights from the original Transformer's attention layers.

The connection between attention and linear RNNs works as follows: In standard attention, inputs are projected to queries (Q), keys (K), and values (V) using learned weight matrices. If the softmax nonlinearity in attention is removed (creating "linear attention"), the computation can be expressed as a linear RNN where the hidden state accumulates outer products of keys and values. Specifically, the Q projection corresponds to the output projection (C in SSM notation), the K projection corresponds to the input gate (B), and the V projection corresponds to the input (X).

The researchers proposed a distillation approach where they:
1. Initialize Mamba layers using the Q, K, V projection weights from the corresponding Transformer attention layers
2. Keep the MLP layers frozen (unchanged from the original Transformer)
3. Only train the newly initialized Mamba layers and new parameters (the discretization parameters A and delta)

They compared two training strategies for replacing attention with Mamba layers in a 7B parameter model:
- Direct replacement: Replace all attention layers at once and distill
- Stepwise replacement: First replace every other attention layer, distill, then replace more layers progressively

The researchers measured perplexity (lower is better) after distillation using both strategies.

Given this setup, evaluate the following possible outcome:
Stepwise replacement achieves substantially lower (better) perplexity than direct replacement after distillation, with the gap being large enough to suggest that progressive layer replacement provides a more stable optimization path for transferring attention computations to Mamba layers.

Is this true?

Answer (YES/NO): NO